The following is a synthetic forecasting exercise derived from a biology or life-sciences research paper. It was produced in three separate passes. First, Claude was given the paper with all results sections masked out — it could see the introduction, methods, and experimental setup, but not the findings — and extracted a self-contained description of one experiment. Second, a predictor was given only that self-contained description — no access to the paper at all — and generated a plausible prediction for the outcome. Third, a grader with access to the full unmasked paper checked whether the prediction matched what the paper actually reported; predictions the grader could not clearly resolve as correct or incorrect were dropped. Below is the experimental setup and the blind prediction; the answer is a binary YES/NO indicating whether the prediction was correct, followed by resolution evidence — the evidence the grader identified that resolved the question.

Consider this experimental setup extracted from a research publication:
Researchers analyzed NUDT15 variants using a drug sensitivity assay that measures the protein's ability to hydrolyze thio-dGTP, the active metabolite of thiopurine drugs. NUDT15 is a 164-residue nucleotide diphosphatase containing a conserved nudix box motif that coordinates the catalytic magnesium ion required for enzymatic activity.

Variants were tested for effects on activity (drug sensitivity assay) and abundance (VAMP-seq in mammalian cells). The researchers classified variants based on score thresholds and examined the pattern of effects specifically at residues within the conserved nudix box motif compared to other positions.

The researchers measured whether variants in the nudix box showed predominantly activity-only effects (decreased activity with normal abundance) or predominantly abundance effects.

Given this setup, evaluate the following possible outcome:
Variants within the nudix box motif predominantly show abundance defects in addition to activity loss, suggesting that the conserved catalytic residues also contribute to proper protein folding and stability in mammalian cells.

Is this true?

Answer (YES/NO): NO